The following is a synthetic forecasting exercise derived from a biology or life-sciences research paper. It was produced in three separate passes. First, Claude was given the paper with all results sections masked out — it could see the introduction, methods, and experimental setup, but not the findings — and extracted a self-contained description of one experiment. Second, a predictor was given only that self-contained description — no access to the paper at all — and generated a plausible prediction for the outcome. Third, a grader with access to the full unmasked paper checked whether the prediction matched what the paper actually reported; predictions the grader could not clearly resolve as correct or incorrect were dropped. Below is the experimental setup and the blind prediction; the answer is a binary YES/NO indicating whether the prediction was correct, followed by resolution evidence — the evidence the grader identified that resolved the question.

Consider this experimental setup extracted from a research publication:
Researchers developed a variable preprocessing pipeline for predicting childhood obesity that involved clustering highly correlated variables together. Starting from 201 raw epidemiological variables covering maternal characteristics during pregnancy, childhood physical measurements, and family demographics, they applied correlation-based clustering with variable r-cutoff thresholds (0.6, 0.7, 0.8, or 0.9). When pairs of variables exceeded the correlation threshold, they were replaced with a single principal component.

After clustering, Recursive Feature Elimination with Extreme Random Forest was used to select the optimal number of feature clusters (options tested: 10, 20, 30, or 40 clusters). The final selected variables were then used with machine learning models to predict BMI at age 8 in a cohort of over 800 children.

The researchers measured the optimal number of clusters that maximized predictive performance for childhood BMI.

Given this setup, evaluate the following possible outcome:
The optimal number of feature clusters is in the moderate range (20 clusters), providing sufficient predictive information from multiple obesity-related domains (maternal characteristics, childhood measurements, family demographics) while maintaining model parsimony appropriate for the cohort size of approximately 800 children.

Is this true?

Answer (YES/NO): NO